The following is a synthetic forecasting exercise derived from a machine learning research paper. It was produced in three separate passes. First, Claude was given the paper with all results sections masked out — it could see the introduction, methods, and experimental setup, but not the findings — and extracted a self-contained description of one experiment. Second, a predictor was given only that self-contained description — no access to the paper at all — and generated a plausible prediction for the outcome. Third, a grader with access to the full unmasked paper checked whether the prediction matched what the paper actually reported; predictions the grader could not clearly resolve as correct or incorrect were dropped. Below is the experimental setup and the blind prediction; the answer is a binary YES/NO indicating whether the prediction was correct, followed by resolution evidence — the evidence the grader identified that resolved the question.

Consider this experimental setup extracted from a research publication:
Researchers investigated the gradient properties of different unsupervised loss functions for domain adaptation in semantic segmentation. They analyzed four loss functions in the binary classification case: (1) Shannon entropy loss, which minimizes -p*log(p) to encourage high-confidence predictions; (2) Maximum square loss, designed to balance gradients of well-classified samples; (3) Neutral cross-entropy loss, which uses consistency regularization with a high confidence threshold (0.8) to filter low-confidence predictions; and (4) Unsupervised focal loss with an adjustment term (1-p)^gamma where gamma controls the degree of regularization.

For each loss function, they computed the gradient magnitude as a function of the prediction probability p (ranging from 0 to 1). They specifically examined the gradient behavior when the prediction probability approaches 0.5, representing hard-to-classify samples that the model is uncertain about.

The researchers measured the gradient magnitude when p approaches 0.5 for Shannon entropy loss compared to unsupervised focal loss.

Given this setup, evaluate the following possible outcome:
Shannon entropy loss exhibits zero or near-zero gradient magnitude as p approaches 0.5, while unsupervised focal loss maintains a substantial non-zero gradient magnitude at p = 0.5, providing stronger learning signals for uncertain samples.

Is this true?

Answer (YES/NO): YES